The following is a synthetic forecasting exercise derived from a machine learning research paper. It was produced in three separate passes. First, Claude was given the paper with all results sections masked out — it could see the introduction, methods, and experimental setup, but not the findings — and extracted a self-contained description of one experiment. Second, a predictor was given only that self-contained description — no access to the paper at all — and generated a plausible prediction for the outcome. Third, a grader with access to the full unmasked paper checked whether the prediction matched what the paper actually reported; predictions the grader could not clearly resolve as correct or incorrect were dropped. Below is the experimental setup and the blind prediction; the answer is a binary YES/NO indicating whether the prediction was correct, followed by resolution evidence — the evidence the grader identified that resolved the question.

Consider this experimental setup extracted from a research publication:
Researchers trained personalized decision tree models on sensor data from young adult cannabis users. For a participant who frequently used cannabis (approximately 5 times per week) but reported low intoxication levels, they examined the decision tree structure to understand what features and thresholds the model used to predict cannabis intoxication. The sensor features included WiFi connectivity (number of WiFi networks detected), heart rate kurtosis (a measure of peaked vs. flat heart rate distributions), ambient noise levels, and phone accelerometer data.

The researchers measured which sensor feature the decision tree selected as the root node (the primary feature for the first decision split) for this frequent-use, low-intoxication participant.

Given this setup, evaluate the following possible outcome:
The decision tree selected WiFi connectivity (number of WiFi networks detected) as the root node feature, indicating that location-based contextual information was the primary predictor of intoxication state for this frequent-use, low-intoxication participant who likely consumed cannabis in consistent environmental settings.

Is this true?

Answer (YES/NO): YES